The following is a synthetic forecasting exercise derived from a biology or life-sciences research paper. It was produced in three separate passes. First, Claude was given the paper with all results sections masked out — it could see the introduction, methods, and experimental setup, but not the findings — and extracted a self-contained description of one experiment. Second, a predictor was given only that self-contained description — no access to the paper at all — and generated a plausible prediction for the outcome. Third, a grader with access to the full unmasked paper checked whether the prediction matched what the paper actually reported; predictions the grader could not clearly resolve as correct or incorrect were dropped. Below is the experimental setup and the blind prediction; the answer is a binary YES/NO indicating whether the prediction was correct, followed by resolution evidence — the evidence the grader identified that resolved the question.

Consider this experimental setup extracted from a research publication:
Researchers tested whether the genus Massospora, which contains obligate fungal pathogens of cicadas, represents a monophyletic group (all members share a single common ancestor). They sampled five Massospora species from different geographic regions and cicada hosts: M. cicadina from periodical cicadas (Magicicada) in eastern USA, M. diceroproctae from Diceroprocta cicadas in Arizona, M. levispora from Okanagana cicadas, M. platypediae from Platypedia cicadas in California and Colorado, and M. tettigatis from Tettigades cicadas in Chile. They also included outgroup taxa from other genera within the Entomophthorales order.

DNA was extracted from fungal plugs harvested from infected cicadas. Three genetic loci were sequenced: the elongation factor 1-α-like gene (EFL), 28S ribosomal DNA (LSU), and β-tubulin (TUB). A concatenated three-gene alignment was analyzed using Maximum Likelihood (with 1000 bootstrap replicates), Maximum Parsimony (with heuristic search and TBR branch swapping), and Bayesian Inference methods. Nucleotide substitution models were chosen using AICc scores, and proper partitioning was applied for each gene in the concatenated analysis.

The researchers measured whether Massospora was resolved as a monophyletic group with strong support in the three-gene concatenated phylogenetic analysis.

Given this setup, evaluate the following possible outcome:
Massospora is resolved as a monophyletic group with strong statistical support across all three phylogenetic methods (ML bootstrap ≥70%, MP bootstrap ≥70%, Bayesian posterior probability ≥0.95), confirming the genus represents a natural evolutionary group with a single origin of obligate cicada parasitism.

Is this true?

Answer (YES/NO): NO